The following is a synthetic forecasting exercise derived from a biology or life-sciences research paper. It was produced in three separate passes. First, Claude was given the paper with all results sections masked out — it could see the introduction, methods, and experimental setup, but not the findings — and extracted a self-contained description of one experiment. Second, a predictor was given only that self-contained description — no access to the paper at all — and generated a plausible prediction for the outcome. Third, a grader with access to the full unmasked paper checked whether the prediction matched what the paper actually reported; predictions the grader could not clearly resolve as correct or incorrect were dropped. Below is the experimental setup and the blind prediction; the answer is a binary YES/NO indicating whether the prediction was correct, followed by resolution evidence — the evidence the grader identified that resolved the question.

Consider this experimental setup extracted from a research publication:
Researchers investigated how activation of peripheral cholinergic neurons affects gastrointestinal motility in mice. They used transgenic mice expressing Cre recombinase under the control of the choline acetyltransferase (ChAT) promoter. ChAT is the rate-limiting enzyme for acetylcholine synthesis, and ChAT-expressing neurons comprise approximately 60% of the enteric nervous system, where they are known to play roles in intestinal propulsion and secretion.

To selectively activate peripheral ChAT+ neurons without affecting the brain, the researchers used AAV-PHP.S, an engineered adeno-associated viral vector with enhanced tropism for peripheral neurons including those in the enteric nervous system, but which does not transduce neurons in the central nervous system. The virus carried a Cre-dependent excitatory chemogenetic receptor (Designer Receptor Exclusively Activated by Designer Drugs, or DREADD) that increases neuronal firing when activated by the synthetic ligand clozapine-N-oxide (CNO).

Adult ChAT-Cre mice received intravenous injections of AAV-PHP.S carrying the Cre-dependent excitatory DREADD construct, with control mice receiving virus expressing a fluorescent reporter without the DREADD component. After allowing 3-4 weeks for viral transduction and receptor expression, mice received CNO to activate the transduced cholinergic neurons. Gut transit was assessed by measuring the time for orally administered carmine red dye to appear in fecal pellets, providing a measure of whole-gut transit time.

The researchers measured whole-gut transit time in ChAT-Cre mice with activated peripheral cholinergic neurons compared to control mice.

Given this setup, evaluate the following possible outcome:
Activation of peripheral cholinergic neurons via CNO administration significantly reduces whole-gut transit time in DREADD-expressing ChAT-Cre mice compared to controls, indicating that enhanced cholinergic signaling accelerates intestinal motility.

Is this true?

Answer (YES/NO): YES